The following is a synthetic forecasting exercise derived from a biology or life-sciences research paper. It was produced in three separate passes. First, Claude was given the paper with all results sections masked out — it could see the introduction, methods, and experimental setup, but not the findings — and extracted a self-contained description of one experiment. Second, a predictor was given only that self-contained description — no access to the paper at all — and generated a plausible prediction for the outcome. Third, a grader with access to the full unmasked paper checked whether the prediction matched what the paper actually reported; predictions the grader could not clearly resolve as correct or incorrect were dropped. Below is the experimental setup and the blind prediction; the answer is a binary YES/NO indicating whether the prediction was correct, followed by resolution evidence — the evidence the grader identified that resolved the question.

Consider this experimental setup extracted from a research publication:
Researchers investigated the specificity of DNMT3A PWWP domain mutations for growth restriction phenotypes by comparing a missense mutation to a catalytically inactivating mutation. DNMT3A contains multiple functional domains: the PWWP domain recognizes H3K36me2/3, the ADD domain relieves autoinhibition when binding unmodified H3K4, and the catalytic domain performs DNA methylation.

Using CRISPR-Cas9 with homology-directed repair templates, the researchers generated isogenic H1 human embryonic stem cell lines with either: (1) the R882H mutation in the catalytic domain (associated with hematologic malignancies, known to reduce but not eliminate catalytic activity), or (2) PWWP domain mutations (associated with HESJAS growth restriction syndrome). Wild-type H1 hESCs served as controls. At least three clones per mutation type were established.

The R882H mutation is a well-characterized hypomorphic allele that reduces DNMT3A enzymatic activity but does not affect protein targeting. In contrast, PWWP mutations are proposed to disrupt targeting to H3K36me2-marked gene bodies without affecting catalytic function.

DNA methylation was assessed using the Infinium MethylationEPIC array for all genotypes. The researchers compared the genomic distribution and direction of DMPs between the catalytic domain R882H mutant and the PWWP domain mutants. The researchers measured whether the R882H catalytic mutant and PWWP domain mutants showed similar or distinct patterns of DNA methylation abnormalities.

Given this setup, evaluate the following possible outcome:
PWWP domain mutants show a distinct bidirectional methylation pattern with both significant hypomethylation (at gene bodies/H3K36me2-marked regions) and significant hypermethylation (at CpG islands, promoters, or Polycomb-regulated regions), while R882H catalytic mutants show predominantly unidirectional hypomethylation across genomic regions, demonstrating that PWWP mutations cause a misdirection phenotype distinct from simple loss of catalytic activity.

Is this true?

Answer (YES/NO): NO